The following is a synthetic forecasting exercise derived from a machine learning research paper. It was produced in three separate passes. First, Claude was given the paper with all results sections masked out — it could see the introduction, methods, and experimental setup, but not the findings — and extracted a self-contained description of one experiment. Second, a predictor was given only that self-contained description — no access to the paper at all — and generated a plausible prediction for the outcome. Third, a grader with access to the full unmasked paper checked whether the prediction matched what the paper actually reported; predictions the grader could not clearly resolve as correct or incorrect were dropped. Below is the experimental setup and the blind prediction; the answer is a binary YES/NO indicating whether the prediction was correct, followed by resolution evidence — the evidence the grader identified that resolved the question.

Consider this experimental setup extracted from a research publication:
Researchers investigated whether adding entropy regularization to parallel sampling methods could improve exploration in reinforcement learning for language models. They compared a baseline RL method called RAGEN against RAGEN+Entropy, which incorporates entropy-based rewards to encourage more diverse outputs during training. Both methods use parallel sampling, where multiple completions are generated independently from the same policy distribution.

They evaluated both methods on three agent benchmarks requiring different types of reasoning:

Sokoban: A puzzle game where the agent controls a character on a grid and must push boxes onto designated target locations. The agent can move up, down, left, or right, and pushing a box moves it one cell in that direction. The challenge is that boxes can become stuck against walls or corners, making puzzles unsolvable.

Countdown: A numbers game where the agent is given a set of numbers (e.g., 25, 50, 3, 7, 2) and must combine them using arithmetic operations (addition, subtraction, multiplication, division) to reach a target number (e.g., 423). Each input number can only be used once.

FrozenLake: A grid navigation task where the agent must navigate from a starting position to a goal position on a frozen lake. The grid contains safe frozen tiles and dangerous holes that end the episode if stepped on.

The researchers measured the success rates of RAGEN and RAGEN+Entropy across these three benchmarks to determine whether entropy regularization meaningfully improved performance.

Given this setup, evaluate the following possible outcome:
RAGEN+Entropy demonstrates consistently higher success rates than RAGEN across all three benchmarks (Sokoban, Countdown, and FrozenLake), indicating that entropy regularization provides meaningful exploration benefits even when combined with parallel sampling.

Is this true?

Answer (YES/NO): NO